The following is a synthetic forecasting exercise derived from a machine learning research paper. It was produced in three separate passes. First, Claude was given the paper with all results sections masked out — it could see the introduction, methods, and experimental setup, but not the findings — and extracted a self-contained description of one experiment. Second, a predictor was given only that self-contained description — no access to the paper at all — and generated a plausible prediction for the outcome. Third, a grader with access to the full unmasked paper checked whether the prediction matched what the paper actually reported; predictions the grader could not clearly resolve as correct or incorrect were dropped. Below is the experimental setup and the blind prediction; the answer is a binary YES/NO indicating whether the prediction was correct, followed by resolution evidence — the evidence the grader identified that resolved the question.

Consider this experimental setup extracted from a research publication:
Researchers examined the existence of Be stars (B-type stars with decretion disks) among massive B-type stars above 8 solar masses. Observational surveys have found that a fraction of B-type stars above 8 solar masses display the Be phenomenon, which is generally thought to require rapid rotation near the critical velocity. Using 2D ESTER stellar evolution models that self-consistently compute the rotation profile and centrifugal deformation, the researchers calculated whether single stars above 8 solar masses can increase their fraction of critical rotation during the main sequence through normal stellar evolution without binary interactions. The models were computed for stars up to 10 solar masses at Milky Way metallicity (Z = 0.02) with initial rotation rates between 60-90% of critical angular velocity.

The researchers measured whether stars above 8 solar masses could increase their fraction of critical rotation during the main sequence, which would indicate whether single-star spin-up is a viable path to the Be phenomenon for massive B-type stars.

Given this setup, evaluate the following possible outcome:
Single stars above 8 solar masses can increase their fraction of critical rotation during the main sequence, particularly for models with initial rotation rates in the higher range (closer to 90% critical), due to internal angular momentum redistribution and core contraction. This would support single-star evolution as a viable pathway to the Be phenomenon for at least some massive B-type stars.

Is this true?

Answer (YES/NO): NO